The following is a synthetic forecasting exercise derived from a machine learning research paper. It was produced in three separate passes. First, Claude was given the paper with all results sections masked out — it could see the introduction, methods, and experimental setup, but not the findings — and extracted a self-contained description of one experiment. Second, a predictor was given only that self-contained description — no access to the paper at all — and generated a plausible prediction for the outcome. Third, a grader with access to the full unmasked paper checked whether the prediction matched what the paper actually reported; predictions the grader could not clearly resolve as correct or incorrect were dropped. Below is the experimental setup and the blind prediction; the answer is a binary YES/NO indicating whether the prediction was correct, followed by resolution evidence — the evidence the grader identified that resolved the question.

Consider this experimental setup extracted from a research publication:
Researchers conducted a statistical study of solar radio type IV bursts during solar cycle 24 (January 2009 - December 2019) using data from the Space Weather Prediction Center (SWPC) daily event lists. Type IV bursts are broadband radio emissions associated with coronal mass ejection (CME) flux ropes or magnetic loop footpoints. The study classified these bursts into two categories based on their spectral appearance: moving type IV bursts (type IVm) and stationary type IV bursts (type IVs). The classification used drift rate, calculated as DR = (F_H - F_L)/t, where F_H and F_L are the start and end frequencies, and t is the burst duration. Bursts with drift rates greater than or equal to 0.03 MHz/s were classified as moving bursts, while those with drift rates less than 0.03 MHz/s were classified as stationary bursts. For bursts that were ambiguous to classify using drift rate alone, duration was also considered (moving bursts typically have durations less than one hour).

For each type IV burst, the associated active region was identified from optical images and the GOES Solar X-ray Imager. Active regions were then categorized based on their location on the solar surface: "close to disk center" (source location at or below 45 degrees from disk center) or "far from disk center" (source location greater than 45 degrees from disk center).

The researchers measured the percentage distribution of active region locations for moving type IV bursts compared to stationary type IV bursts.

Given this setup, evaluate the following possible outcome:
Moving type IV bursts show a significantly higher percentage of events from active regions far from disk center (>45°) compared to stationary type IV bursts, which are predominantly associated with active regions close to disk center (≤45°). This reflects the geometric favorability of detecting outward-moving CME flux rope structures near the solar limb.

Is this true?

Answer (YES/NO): YES